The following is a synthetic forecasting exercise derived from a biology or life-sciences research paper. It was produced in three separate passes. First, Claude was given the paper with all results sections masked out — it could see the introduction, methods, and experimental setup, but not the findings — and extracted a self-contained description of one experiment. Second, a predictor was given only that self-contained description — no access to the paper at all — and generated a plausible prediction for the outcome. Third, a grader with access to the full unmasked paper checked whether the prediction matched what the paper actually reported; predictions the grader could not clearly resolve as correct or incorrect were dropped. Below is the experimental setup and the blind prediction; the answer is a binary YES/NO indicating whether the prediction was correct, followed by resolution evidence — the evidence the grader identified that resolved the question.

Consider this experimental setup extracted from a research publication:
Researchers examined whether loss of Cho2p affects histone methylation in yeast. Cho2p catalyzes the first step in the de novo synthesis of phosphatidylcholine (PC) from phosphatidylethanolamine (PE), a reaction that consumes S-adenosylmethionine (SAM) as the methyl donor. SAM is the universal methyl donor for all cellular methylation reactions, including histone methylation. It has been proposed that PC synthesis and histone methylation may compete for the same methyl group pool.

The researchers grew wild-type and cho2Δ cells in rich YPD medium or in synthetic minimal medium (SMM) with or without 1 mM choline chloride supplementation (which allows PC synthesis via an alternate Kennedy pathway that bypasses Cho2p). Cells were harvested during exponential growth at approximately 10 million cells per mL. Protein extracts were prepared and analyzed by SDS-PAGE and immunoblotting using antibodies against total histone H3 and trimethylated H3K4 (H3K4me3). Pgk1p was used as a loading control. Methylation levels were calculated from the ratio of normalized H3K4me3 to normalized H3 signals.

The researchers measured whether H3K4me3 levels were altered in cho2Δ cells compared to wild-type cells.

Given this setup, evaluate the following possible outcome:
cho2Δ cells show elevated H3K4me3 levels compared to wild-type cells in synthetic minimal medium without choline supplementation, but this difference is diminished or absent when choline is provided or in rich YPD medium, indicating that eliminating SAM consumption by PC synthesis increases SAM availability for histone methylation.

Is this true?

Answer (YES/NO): NO